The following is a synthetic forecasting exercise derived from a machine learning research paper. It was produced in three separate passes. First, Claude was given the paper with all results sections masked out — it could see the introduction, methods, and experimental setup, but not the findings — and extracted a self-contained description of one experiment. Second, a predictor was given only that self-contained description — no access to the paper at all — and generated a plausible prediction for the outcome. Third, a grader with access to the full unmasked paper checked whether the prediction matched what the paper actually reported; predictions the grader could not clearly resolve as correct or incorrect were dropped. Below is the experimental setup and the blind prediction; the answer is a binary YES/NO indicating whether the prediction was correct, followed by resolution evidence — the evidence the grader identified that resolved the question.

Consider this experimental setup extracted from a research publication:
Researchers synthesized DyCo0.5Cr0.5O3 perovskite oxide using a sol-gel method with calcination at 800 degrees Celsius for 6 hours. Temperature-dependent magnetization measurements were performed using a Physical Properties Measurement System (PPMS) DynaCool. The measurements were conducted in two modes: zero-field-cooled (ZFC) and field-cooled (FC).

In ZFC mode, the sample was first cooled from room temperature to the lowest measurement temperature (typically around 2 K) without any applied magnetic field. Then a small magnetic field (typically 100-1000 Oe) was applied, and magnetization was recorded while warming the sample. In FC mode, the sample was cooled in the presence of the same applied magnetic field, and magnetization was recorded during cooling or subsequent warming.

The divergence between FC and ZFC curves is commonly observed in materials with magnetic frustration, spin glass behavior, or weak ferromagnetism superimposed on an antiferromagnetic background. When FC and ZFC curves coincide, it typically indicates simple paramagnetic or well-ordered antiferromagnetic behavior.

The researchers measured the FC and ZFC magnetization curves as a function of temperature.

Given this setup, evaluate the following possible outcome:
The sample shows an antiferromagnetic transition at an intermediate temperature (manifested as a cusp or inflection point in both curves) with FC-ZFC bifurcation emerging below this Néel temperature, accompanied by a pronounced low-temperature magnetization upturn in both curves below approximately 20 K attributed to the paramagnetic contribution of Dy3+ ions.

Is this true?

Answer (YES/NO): NO